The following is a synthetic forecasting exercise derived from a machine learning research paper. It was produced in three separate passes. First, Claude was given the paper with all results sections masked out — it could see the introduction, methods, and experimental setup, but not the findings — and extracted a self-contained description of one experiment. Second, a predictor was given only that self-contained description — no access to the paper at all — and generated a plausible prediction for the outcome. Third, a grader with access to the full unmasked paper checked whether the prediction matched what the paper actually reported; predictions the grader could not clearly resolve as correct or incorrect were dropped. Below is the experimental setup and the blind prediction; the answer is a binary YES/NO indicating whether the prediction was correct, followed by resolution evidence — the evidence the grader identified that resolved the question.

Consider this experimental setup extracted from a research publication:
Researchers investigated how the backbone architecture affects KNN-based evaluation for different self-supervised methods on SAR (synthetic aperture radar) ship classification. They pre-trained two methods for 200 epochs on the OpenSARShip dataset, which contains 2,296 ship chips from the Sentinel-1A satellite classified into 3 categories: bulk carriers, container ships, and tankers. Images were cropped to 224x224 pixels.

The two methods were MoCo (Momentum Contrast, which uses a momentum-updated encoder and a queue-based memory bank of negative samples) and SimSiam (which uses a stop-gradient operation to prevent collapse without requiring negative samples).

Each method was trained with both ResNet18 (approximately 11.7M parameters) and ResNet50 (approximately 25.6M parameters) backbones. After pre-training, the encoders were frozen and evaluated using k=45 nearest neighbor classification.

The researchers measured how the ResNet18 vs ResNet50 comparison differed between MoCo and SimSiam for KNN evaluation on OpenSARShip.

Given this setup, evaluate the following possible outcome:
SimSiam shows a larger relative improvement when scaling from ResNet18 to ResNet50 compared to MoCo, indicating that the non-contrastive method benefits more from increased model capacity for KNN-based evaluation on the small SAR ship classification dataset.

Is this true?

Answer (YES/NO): NO